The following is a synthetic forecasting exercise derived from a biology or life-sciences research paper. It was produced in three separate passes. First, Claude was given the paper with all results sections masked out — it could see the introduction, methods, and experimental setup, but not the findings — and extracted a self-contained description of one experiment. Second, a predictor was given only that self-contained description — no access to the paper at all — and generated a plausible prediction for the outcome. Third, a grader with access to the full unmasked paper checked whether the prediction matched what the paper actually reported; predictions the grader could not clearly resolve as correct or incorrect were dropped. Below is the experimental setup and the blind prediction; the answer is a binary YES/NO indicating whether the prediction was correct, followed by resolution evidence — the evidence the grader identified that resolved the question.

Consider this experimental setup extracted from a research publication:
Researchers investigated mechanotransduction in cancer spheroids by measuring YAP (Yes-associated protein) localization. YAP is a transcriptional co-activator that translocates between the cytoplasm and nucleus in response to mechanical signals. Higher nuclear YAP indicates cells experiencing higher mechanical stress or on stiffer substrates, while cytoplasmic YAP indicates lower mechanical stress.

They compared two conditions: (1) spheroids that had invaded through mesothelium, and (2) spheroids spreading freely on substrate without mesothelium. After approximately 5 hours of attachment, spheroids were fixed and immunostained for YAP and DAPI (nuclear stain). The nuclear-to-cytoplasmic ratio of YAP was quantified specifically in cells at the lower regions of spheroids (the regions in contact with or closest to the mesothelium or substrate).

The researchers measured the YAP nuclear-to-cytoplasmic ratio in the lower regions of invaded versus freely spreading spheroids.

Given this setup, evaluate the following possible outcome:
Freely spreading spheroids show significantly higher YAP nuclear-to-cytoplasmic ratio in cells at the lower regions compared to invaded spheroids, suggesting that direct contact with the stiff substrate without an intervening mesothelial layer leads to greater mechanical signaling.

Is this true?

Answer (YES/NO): YES